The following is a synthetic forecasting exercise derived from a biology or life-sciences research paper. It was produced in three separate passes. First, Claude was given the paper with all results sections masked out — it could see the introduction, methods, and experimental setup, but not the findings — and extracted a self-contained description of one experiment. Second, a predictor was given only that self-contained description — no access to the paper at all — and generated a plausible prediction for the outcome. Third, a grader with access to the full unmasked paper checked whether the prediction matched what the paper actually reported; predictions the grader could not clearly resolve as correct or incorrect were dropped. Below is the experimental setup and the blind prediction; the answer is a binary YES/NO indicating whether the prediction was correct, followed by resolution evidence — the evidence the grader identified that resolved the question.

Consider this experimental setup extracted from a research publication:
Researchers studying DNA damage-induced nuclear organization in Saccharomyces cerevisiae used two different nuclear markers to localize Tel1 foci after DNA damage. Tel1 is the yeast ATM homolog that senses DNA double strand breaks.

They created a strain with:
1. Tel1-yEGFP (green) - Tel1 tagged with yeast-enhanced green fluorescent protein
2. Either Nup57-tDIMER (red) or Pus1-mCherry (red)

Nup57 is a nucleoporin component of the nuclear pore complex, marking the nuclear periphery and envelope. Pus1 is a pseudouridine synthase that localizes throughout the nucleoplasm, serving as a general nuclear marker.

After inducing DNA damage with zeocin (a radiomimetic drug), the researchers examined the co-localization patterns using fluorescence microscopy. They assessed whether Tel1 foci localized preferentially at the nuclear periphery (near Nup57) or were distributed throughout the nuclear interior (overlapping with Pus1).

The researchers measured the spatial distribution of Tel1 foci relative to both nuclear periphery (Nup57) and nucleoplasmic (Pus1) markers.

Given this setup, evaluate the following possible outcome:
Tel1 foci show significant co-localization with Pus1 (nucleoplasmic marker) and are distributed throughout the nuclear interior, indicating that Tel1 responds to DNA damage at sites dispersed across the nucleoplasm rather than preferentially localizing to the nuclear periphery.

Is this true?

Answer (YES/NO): NO